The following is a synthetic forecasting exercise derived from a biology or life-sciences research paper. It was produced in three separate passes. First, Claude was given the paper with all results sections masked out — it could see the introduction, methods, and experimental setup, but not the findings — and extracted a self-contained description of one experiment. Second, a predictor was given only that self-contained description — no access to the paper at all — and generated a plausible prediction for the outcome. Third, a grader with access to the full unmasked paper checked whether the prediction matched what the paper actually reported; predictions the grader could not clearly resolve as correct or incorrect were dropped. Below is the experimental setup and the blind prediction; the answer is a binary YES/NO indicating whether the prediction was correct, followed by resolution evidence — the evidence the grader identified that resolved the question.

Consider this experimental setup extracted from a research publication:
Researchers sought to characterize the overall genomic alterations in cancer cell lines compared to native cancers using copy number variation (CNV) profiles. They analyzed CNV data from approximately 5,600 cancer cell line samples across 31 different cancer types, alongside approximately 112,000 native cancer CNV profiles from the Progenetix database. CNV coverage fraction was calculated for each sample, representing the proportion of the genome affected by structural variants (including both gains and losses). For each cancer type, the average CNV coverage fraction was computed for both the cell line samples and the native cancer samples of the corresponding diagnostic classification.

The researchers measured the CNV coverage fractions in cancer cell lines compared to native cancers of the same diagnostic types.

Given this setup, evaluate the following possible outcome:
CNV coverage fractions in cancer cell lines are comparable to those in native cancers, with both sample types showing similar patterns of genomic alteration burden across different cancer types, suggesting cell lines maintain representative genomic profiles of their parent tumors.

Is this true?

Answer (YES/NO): NO